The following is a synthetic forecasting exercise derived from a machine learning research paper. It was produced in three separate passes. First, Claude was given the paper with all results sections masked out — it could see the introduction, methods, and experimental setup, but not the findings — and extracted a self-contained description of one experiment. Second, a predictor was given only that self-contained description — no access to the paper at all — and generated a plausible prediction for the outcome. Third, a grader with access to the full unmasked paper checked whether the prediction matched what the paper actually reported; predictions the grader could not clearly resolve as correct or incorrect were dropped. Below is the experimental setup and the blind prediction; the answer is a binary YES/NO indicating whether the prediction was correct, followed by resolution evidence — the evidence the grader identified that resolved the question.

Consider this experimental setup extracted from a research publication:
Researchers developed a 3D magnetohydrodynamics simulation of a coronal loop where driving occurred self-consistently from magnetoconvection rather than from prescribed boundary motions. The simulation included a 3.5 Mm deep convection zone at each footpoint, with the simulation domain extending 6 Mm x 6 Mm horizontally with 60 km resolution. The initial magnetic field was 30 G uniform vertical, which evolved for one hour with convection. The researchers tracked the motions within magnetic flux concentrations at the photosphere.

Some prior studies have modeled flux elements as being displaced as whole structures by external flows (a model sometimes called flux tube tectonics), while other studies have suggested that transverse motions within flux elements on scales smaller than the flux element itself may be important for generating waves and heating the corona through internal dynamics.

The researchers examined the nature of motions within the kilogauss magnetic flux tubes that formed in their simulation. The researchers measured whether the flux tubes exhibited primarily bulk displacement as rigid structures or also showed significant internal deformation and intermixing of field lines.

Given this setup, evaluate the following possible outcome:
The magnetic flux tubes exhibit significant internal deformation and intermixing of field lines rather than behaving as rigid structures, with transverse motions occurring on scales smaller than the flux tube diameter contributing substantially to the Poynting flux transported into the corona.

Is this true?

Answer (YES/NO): YES